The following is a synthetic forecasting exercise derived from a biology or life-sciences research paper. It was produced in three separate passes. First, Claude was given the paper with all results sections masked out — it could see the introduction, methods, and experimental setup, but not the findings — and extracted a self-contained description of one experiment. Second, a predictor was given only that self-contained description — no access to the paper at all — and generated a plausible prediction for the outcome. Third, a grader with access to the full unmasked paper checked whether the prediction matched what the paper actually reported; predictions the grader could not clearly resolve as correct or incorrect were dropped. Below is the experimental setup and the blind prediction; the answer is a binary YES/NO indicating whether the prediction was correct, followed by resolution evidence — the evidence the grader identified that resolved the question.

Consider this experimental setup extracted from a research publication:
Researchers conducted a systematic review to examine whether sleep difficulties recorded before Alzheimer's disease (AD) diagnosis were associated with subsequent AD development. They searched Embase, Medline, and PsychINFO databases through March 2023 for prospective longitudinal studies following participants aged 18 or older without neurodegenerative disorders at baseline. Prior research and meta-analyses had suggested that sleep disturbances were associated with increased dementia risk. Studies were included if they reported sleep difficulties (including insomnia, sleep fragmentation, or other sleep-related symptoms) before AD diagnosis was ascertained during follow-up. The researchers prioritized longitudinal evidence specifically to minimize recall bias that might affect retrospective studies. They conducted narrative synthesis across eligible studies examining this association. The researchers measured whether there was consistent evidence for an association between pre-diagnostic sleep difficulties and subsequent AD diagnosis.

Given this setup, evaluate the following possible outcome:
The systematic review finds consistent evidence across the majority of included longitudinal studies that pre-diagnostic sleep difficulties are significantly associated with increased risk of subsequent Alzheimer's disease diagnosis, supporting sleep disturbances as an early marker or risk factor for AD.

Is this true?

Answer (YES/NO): NO